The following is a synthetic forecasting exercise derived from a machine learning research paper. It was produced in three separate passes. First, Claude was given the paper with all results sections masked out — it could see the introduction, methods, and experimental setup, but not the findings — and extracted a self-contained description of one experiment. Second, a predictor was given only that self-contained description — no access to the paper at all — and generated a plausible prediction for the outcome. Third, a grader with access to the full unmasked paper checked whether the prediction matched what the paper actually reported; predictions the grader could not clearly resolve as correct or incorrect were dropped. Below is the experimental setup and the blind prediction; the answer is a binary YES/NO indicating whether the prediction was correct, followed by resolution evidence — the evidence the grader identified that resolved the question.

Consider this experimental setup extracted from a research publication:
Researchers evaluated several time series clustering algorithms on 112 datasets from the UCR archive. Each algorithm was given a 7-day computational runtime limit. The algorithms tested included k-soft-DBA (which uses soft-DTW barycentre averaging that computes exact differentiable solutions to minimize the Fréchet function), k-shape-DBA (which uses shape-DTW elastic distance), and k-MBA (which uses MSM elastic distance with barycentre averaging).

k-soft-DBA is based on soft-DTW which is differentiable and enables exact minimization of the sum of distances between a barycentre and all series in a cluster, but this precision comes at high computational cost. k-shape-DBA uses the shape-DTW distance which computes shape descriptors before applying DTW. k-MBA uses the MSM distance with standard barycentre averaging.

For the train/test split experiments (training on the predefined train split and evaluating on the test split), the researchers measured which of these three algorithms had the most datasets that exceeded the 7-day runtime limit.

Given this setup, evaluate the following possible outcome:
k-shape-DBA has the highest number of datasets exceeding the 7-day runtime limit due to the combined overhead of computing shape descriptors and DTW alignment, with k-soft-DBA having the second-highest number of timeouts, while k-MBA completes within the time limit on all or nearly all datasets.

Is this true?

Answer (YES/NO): NO